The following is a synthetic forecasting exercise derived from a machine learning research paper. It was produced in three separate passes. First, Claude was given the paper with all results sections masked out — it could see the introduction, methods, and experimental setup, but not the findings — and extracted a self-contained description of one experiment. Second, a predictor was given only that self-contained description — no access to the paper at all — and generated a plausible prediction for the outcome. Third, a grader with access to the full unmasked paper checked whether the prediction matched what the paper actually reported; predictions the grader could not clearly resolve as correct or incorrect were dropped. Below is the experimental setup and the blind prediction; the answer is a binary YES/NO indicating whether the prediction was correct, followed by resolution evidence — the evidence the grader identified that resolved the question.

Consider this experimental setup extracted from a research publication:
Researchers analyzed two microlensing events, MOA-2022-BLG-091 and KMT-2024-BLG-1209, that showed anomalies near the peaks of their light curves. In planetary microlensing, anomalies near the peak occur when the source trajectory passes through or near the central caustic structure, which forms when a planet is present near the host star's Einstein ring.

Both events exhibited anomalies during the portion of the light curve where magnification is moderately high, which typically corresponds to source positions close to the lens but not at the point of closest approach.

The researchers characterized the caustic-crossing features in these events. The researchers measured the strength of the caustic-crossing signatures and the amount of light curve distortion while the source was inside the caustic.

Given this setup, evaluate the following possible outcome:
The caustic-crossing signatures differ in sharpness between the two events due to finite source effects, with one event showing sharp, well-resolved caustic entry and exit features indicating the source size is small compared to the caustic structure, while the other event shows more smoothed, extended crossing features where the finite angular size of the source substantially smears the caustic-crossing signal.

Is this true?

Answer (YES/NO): NO